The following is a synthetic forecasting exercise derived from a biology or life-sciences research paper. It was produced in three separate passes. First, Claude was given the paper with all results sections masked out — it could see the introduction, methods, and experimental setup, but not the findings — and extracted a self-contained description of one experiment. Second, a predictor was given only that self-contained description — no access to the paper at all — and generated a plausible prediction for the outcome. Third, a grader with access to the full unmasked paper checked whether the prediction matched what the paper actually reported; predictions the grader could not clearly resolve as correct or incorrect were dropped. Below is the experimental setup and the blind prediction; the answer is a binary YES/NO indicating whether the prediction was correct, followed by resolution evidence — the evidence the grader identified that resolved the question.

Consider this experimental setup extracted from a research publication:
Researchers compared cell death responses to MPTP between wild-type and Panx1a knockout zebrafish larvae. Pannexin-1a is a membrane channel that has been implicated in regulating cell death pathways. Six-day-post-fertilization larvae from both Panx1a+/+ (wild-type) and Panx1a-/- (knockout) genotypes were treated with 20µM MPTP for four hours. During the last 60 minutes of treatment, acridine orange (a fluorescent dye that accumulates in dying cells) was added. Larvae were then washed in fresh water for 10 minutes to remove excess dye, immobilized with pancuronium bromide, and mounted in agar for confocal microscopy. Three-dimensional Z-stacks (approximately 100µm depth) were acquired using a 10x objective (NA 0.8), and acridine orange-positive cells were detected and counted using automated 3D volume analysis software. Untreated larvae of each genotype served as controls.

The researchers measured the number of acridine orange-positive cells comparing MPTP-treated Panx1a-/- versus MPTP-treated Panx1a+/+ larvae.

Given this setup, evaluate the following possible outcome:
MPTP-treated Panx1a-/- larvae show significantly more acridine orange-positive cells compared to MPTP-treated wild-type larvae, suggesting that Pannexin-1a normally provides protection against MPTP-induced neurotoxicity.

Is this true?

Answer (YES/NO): YES